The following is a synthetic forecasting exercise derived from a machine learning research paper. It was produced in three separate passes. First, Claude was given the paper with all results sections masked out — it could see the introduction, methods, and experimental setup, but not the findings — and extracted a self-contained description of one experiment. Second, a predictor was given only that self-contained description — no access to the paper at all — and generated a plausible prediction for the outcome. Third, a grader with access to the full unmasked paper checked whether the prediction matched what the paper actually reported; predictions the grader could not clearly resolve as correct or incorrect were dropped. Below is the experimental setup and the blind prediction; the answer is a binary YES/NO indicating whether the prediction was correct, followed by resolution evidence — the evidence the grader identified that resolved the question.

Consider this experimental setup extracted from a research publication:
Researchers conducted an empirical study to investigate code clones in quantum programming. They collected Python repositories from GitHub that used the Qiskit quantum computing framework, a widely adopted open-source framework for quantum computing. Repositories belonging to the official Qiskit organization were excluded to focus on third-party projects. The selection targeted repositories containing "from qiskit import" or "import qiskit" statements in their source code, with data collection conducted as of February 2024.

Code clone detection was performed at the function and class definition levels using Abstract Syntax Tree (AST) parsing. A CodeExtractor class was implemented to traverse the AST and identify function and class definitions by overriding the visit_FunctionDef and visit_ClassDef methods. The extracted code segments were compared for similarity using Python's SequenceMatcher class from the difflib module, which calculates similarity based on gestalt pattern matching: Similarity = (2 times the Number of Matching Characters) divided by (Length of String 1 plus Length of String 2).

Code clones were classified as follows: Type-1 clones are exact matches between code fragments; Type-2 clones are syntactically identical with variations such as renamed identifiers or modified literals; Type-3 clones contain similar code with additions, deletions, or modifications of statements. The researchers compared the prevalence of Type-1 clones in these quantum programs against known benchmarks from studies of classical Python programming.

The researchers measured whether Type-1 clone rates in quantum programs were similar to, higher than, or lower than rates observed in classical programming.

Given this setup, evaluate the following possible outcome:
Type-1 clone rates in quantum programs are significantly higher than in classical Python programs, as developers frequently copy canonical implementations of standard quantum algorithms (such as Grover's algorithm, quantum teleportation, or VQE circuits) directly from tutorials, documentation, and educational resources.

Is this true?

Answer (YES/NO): NO